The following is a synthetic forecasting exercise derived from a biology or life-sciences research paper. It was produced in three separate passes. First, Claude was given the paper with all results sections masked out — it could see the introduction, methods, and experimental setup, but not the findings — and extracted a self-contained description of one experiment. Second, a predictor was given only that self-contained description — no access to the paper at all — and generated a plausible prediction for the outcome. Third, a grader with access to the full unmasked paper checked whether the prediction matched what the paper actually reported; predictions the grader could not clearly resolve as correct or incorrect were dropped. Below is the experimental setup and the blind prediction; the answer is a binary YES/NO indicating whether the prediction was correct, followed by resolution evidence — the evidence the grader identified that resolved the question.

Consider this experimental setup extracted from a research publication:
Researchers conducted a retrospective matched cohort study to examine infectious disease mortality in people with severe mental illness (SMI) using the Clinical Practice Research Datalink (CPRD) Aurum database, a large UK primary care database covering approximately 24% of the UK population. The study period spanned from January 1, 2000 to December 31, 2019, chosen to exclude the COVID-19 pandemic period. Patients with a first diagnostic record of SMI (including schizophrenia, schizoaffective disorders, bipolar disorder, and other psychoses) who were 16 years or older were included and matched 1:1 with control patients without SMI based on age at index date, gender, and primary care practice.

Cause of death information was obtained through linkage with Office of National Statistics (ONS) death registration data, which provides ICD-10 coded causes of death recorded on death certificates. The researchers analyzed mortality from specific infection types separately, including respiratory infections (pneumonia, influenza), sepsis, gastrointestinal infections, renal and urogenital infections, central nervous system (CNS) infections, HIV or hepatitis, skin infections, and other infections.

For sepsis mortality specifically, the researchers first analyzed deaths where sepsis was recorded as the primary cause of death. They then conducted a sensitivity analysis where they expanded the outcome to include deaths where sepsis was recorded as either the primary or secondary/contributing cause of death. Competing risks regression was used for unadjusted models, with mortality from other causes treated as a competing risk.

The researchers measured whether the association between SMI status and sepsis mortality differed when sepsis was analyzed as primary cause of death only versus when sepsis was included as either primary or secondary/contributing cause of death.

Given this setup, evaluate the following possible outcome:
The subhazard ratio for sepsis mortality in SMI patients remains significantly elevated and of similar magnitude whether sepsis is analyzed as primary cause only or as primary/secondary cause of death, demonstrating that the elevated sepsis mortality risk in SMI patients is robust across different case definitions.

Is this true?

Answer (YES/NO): NO